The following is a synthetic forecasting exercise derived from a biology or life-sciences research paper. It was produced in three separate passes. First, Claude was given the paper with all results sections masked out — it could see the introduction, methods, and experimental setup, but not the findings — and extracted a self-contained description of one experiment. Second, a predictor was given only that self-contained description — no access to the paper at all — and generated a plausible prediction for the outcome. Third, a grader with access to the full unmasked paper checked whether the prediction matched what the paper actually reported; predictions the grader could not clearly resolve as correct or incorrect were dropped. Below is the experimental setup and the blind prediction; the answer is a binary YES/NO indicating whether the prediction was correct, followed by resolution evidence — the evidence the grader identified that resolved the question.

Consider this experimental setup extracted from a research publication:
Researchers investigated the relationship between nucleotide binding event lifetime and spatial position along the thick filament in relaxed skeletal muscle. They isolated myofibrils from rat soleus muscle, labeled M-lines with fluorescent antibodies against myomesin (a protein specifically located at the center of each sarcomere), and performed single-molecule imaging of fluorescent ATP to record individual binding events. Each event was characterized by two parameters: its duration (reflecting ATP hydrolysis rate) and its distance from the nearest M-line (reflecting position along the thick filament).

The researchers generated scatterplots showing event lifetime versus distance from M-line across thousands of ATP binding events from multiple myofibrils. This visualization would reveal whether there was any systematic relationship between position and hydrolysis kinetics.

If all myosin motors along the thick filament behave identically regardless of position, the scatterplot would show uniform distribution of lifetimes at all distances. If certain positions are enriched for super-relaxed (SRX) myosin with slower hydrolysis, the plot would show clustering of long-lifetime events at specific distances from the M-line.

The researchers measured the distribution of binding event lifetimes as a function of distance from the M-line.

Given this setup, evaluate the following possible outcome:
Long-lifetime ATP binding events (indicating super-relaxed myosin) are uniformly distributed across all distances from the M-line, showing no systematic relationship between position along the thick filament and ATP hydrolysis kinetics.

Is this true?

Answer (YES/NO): NO